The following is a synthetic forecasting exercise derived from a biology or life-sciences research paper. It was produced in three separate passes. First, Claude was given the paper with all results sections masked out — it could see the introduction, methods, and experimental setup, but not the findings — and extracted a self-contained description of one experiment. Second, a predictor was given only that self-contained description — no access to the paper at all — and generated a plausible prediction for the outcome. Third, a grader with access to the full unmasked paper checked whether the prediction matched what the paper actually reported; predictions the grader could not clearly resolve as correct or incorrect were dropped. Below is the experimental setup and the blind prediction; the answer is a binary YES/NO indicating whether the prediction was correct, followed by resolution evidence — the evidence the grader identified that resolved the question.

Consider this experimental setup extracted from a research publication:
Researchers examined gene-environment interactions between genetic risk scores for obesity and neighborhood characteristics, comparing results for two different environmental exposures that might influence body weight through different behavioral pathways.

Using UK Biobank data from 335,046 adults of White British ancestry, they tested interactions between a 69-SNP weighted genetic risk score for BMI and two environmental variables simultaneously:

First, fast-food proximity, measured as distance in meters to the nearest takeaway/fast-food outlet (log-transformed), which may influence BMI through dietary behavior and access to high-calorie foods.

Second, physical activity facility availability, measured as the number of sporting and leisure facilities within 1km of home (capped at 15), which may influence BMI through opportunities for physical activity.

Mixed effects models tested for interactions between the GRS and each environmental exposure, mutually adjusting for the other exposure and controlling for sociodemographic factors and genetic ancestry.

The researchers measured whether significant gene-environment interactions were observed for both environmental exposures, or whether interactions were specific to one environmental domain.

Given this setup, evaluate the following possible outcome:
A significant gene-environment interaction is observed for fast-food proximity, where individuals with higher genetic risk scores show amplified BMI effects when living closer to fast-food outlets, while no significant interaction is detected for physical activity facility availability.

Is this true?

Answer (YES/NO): YES